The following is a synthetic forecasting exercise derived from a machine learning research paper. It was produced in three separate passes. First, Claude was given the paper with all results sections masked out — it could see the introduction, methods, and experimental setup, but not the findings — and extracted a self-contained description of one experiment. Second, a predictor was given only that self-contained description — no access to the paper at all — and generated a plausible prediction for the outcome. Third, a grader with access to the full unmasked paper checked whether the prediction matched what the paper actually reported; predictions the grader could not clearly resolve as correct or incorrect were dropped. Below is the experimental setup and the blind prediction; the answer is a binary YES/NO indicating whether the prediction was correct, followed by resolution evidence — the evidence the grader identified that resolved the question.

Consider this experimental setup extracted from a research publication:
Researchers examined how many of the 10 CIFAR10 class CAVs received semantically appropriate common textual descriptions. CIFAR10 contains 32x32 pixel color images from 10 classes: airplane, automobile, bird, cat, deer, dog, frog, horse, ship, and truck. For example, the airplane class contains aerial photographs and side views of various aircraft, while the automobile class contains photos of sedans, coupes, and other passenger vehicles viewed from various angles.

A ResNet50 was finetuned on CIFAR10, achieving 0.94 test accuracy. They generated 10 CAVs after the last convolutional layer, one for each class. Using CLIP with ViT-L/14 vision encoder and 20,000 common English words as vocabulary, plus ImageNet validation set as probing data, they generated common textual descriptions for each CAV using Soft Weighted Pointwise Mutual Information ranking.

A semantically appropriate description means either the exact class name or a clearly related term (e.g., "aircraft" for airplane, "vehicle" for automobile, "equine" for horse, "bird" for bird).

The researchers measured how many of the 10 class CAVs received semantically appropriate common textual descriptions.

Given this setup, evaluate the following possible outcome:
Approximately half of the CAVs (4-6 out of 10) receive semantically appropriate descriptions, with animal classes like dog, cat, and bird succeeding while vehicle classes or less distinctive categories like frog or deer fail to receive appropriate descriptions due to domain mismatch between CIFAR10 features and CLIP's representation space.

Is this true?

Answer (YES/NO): NO